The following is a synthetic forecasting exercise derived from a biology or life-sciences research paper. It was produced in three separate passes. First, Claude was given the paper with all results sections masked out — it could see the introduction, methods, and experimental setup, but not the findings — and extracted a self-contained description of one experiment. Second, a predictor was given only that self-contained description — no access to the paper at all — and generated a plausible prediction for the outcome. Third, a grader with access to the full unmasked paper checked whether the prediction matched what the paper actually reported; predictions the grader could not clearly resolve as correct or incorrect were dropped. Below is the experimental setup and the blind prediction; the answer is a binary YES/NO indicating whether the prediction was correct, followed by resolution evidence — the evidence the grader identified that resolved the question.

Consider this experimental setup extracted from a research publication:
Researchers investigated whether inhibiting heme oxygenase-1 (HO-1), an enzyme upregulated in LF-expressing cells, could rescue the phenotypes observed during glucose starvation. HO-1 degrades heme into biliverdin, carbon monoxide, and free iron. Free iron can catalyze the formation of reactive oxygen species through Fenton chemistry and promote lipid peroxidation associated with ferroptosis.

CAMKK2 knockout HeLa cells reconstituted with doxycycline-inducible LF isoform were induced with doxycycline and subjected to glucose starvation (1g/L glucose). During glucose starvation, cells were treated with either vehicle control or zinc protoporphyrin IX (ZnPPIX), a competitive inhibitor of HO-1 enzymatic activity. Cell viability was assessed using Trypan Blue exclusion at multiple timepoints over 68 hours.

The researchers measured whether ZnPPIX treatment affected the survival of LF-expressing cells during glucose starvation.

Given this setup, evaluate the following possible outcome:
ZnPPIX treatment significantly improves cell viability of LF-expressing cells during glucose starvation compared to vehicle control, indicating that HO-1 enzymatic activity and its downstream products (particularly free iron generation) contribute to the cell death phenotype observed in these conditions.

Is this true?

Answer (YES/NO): YES